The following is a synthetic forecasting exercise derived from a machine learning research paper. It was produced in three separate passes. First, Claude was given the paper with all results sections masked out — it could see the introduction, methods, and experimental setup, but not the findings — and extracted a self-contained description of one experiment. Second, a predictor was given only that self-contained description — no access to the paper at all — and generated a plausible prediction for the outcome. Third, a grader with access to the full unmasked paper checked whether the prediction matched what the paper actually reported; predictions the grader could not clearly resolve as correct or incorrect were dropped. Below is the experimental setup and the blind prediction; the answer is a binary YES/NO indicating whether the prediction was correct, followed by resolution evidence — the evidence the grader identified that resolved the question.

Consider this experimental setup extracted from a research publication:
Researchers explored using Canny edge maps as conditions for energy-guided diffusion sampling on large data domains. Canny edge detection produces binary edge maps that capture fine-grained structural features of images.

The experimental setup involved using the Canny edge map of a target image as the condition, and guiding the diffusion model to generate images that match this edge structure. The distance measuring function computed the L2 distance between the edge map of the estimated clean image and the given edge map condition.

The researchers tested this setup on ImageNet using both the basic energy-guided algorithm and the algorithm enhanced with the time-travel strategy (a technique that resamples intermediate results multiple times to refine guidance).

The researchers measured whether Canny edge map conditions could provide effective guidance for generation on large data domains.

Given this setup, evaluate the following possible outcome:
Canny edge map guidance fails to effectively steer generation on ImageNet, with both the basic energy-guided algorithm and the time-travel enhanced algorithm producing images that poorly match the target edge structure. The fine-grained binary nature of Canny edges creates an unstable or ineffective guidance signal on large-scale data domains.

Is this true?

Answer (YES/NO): YES